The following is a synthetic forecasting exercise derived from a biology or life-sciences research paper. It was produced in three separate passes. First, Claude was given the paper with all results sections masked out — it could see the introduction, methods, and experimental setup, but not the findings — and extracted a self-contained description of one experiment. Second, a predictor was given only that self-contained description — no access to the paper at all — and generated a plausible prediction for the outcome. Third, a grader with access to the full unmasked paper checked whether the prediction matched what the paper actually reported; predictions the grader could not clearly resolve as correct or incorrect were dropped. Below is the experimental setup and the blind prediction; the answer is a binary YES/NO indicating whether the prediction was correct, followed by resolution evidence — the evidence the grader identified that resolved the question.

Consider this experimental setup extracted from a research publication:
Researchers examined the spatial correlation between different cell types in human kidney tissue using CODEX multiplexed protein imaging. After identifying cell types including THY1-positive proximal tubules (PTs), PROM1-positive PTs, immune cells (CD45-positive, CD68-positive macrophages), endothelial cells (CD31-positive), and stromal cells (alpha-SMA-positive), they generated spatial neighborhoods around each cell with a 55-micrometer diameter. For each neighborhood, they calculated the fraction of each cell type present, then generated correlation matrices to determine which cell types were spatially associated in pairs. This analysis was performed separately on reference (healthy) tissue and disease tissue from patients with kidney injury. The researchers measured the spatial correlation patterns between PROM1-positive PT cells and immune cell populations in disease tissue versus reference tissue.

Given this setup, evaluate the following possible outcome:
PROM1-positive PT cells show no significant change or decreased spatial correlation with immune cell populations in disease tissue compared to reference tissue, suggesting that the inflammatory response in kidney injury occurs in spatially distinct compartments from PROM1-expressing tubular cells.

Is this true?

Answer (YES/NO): NO